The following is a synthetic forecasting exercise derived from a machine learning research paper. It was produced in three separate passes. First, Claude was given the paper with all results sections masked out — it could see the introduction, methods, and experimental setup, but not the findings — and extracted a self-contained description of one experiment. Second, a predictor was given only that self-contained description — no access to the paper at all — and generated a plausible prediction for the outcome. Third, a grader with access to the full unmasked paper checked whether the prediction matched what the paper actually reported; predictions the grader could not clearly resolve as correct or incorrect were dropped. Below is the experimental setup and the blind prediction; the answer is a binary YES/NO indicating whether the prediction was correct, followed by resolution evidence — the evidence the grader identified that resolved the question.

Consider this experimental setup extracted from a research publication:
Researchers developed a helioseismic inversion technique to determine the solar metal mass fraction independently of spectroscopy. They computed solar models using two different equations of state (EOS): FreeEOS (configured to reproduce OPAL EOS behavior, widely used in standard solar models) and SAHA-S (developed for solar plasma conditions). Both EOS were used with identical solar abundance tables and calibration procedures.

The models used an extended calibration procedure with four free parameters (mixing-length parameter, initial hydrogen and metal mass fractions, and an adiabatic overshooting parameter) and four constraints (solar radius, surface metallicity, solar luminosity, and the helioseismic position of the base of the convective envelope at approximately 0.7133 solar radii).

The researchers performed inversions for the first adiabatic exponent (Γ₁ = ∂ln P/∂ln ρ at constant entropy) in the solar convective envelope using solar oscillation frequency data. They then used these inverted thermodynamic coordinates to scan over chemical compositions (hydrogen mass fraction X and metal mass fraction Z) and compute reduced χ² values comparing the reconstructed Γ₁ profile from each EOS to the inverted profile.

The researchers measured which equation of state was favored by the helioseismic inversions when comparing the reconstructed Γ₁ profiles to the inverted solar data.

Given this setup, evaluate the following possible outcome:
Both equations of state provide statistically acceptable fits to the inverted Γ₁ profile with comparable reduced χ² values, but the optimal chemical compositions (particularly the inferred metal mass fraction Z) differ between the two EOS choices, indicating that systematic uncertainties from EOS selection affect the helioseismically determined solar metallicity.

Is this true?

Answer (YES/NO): NO